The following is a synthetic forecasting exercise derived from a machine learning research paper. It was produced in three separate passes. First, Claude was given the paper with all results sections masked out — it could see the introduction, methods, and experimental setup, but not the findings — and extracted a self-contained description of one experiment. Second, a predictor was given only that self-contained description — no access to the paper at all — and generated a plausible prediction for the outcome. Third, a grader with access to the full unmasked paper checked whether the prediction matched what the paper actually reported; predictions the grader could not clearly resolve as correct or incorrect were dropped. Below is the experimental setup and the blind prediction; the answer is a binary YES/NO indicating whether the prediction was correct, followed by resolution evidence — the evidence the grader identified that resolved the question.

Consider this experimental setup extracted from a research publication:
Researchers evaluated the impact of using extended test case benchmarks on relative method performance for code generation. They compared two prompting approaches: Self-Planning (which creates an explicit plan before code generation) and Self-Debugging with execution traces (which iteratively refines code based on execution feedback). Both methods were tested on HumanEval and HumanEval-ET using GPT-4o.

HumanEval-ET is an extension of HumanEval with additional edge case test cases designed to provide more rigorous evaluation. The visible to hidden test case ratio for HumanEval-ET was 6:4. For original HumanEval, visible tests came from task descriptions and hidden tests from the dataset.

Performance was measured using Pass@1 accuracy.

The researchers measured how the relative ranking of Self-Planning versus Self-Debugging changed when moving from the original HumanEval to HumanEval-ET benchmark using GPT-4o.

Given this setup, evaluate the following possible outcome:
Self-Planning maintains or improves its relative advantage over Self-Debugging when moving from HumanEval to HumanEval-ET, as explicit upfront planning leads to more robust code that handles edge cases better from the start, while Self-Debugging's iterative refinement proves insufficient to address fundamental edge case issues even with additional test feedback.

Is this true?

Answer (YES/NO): NO